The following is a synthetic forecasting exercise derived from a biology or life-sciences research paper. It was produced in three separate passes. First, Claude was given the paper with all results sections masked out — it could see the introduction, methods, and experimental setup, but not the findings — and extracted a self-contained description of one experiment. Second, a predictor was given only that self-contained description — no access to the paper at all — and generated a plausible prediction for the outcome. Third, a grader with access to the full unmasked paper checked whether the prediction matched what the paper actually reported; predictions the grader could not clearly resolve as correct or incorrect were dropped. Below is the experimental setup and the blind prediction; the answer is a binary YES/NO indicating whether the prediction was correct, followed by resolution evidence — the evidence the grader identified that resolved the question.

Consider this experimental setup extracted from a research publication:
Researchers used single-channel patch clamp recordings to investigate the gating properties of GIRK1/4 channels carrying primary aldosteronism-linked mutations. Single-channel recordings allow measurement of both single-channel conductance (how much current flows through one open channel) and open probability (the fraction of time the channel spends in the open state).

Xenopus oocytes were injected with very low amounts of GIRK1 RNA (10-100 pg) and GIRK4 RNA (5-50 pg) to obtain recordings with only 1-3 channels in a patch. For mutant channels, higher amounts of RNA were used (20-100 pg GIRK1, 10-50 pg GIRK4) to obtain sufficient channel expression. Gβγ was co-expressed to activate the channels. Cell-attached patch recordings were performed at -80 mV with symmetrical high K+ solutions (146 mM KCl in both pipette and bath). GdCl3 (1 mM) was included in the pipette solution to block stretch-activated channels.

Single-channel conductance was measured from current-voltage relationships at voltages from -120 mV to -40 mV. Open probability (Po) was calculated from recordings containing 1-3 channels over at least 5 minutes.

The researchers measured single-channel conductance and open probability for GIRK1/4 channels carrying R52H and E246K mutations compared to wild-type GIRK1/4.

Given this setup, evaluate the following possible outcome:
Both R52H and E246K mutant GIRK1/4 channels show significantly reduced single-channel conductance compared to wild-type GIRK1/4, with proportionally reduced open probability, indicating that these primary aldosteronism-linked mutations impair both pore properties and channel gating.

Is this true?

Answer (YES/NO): NO